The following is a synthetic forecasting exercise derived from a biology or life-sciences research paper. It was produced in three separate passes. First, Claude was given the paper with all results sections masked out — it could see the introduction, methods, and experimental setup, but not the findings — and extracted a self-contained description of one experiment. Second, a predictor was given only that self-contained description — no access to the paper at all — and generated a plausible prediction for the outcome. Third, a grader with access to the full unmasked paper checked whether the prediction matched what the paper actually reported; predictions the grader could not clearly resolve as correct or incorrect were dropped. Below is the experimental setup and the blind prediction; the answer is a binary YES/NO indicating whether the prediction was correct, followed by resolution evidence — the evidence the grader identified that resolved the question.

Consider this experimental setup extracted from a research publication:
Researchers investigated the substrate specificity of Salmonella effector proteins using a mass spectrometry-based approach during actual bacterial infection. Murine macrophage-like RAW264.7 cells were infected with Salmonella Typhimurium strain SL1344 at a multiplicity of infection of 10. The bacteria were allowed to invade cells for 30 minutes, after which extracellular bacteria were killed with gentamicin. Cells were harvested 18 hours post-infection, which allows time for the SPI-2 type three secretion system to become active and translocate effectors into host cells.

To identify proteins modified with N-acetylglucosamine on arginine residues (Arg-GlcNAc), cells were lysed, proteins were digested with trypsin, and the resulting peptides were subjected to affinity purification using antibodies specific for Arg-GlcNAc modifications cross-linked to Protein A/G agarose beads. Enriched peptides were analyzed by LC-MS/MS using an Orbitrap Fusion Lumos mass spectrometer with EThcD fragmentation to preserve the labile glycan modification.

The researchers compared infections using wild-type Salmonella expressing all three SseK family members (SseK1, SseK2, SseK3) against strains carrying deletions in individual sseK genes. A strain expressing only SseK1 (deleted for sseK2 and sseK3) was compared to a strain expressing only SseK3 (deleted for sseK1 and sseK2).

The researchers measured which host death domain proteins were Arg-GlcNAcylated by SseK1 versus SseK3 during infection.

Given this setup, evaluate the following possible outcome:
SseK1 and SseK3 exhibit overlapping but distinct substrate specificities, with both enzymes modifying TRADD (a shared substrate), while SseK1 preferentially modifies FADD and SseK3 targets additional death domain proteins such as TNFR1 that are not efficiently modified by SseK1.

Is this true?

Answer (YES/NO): NO